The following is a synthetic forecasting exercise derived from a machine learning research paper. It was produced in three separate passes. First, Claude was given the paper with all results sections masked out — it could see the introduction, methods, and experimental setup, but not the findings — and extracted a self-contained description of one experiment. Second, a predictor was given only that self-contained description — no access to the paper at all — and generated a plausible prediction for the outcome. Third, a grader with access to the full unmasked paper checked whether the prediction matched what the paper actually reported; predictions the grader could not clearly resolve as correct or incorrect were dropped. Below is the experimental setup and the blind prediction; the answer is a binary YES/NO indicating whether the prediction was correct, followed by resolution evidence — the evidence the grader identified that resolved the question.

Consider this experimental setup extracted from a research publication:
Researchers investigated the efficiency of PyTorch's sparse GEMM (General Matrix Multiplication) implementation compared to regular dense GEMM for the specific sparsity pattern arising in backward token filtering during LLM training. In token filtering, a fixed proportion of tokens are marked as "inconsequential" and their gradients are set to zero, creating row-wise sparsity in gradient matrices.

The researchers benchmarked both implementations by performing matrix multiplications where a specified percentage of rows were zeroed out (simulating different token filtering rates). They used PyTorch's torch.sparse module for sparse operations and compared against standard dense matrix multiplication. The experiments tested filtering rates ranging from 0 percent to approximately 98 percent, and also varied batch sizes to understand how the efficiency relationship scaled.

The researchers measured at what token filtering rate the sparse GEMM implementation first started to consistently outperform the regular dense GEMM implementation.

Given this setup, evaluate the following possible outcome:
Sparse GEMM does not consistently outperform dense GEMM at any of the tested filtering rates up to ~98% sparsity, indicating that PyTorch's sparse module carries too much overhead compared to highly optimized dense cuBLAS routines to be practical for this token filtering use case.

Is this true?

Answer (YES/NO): NO